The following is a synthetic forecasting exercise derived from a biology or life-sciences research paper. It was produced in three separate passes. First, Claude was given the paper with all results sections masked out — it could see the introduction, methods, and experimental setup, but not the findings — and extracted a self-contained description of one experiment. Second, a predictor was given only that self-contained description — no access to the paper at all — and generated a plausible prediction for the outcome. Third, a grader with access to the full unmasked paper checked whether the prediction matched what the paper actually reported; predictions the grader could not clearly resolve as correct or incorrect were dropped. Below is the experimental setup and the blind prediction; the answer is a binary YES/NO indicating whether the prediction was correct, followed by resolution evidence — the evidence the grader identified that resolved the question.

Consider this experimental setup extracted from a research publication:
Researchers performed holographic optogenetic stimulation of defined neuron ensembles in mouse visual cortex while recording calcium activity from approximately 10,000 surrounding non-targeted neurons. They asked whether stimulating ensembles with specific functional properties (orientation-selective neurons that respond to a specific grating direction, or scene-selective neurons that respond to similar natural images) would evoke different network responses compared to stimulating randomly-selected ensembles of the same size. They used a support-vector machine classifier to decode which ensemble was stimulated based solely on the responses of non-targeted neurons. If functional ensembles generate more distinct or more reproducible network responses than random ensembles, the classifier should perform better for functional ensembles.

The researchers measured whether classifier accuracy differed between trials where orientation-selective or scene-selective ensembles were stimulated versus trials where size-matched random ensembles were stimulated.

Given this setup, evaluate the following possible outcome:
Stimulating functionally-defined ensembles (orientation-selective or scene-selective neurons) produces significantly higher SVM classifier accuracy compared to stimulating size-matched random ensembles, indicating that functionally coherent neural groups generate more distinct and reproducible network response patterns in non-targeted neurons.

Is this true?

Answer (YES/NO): NO